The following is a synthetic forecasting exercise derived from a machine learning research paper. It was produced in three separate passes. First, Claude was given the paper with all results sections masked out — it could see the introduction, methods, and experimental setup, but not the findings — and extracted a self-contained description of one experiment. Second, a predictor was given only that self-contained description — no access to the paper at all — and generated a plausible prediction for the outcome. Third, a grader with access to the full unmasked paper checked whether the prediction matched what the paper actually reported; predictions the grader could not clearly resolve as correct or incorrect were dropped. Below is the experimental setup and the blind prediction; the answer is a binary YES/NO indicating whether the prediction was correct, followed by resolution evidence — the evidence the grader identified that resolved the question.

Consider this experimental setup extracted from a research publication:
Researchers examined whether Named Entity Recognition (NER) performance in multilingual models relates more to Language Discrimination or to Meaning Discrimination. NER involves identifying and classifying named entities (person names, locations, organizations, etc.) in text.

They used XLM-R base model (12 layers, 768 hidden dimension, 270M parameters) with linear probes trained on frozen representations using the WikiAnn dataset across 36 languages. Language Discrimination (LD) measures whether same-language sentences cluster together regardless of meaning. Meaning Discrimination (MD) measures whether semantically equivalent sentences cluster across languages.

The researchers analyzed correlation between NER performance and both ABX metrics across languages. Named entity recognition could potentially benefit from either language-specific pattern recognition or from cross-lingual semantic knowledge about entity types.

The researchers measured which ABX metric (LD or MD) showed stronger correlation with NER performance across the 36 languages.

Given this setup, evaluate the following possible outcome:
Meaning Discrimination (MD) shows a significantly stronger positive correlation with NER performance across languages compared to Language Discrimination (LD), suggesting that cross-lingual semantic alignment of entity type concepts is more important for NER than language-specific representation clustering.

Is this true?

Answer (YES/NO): NO